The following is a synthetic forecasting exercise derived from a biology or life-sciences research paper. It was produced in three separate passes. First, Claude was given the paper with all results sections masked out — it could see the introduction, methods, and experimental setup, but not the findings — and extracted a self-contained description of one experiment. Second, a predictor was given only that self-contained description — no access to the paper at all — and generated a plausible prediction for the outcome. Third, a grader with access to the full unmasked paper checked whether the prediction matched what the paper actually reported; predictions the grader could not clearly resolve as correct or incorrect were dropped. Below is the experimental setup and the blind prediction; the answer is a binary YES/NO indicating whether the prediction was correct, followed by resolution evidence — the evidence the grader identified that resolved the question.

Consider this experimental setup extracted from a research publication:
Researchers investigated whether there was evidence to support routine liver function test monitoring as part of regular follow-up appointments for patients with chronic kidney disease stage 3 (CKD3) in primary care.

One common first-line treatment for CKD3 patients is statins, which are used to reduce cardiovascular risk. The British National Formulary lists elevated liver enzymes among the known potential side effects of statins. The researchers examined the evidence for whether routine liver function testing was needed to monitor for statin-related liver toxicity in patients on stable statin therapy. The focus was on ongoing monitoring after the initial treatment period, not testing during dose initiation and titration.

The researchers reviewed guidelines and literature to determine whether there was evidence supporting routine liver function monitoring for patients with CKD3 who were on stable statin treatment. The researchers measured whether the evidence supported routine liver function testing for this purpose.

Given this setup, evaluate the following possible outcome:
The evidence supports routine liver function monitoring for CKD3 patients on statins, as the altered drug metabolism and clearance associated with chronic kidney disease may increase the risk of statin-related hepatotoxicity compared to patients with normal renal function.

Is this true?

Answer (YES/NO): NO